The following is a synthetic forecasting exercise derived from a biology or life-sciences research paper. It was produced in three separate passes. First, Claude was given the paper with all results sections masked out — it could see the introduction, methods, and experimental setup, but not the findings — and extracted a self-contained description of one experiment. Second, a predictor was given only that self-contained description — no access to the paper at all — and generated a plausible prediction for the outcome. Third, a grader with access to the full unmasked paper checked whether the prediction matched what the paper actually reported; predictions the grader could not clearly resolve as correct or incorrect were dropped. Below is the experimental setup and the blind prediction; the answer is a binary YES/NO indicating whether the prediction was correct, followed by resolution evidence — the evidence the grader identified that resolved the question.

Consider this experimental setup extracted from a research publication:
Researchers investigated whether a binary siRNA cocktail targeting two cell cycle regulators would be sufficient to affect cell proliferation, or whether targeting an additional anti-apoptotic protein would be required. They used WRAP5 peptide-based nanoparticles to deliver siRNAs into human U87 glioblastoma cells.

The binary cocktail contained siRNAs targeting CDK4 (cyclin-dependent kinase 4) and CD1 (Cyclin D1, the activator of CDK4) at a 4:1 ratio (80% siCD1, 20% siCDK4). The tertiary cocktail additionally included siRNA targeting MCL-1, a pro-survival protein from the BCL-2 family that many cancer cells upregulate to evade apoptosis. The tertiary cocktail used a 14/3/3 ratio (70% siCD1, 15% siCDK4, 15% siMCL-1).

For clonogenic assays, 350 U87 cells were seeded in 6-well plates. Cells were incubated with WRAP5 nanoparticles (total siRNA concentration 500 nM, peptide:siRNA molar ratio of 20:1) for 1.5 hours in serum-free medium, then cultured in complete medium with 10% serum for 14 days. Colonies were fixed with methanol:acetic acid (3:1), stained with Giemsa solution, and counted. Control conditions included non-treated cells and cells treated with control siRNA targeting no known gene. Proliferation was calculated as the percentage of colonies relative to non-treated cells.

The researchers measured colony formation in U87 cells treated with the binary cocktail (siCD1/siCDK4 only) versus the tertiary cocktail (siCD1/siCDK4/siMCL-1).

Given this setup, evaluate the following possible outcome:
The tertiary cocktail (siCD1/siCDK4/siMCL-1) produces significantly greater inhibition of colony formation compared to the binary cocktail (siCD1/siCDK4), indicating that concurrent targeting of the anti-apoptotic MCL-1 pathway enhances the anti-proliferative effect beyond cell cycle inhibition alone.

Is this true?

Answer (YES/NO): YES